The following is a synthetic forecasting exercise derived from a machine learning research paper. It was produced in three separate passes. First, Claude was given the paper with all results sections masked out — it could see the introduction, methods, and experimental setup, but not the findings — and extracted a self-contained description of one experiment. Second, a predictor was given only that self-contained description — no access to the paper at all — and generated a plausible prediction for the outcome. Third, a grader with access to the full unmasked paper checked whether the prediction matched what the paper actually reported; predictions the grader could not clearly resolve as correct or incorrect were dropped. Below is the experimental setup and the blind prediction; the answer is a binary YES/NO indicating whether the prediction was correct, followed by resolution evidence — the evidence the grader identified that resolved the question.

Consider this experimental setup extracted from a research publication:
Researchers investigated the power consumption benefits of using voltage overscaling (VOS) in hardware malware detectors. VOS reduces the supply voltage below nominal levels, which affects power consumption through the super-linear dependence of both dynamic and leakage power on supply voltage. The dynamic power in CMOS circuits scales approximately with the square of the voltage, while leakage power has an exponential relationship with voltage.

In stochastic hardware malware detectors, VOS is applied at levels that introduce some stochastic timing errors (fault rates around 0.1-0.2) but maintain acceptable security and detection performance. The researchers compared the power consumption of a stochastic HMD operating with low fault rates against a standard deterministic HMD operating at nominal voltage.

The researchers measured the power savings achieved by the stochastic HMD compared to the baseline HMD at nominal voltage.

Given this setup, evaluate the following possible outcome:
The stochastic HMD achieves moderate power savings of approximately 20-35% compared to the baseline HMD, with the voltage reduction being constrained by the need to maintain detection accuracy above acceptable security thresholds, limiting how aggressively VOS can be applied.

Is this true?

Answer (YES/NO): NO